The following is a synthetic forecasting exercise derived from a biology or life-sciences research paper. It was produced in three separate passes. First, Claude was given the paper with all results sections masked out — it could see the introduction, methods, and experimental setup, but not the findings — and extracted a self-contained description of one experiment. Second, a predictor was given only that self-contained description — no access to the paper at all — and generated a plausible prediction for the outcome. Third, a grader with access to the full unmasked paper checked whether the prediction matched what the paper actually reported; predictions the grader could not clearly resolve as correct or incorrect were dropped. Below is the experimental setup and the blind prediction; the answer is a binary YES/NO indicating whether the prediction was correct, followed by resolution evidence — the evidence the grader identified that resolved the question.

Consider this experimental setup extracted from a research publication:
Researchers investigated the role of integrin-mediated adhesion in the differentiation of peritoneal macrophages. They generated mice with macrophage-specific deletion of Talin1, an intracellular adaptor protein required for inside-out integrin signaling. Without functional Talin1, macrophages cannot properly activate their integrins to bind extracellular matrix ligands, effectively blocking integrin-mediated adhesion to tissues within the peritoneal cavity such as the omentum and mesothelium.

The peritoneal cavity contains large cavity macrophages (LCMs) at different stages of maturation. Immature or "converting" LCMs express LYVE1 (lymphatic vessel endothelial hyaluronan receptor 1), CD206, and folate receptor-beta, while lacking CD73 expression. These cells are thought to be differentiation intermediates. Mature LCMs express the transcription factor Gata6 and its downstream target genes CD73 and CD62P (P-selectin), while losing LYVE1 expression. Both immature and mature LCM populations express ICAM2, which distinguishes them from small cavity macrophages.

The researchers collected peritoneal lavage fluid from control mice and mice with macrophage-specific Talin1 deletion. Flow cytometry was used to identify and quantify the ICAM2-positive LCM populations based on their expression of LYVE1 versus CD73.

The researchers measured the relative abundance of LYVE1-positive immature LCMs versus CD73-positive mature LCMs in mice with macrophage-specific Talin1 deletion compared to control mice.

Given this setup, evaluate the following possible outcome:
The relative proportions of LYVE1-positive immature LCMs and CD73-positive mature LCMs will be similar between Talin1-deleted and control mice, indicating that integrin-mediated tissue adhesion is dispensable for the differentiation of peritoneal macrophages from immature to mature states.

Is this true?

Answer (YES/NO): NO